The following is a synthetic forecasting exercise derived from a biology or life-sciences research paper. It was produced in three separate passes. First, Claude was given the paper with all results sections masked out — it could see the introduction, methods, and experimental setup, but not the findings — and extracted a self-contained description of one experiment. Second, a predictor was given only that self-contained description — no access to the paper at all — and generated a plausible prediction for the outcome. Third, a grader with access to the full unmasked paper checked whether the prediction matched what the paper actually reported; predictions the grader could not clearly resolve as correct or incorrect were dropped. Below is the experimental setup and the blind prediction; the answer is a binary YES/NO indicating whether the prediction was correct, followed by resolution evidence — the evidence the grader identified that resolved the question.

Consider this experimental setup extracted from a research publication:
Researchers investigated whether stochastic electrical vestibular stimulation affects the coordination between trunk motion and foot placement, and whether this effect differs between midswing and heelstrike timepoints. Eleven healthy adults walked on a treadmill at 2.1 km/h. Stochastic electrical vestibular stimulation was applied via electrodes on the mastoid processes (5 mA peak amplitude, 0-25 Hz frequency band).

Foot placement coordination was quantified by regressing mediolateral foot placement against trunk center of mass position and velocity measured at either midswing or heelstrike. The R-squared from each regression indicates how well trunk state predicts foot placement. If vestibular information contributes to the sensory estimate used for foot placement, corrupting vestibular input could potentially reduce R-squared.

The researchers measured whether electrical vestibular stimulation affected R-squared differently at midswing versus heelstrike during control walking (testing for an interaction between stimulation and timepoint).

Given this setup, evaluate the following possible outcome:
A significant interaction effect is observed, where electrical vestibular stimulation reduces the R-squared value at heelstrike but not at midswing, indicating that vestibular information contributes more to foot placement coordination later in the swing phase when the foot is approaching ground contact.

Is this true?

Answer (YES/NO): NO